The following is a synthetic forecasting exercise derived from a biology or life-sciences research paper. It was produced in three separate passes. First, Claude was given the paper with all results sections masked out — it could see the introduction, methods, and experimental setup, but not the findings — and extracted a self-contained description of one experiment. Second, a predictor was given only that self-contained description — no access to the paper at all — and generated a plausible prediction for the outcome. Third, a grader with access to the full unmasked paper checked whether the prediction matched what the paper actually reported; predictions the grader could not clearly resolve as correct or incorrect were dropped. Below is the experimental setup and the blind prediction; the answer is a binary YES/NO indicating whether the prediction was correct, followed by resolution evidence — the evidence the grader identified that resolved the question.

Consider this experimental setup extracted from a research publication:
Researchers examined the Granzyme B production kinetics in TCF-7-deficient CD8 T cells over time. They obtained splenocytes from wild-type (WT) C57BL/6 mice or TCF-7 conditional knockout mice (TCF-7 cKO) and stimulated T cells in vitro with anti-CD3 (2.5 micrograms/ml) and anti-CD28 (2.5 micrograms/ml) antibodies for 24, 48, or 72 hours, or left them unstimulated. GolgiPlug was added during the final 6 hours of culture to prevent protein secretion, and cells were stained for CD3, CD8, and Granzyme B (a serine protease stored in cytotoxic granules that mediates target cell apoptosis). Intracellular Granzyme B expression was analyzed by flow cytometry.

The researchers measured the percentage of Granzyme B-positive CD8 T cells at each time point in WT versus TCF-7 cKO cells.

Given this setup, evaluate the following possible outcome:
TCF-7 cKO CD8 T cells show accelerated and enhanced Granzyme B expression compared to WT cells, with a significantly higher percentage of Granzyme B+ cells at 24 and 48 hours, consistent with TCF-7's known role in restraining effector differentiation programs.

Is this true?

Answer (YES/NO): NO